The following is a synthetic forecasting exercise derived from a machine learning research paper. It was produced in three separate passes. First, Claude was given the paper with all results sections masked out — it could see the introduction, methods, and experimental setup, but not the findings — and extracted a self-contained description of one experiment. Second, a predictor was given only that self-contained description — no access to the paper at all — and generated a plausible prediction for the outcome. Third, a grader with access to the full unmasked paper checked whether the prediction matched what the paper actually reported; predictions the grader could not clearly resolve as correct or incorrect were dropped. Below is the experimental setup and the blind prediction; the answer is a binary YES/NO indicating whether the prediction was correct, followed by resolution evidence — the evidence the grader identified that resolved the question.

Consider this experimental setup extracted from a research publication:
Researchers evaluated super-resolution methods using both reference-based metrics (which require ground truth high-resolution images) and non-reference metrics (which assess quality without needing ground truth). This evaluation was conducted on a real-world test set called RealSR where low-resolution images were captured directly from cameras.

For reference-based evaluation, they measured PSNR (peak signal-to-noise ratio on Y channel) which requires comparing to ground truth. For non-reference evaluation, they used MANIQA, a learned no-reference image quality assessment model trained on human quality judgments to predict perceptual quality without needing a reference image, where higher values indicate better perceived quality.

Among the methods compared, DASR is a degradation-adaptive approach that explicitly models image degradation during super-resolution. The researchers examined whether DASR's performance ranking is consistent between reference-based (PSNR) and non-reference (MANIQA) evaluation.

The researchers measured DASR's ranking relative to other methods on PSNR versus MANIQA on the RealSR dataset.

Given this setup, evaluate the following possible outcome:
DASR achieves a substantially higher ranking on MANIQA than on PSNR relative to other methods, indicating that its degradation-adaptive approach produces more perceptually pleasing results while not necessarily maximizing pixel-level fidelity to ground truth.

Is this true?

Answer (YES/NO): NO